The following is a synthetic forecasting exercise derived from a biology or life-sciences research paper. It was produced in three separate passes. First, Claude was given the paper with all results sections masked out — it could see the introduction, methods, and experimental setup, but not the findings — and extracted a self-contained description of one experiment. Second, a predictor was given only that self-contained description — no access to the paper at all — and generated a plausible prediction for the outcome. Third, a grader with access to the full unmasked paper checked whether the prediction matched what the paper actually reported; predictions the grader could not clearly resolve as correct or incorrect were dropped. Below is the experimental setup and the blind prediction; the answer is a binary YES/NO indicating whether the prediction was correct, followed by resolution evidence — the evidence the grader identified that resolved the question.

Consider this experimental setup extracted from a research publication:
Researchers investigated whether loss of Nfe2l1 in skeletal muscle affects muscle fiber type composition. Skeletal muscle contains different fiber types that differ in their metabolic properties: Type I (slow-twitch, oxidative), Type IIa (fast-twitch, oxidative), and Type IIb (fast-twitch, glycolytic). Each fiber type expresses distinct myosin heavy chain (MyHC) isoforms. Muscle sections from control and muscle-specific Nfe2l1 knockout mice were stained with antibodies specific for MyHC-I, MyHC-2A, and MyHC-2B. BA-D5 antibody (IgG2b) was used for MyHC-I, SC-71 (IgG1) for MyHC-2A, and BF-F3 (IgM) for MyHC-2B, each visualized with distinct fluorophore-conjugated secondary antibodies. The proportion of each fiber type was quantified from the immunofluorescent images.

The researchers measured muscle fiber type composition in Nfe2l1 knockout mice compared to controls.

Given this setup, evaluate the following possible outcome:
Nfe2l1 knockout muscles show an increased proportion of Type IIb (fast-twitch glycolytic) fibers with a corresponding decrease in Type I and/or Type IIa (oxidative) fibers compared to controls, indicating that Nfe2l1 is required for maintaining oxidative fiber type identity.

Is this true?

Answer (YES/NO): NO